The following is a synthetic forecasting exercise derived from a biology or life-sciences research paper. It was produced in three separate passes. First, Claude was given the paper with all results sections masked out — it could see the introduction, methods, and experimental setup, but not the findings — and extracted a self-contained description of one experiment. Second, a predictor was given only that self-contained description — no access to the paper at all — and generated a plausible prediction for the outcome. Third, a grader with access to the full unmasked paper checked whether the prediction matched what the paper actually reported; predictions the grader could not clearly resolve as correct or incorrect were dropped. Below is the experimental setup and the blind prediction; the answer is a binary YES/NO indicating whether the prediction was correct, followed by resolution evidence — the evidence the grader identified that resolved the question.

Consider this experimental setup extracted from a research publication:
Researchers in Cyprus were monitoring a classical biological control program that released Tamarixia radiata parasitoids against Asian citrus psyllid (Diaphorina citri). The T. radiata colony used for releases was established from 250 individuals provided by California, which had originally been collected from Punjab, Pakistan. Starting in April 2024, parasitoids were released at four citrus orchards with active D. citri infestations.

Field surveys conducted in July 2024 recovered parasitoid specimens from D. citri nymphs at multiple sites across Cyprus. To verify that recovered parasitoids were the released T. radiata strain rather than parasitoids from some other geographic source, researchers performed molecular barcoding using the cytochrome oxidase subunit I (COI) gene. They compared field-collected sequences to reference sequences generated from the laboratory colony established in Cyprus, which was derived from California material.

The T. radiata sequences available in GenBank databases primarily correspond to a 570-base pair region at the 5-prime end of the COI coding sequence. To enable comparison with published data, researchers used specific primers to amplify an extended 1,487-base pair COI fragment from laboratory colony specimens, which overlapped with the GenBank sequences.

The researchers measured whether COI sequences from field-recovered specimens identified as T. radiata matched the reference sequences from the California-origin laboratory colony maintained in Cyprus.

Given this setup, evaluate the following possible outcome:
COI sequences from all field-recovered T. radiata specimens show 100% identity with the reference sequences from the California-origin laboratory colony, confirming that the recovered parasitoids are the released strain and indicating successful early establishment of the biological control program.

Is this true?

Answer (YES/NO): YES